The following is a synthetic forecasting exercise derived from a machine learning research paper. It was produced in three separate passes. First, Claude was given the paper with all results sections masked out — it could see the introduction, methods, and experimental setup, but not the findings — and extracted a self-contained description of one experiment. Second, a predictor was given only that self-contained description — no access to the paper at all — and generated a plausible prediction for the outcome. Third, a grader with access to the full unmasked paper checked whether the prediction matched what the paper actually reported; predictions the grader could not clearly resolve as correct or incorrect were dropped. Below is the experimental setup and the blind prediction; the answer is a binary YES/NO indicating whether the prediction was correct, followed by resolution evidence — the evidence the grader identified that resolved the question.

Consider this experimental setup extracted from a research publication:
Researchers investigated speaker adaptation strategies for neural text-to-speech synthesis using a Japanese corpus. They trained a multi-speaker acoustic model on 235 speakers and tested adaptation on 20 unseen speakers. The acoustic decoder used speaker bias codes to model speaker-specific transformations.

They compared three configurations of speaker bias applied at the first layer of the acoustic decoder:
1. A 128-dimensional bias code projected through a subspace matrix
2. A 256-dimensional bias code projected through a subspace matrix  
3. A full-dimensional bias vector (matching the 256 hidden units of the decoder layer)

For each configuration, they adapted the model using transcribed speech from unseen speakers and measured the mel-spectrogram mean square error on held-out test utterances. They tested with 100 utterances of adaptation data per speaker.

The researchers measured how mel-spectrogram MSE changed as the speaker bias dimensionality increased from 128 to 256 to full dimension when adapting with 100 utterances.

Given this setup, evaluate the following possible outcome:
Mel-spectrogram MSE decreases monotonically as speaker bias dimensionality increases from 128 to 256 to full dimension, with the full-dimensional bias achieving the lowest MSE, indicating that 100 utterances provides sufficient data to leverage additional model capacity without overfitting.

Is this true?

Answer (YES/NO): YES